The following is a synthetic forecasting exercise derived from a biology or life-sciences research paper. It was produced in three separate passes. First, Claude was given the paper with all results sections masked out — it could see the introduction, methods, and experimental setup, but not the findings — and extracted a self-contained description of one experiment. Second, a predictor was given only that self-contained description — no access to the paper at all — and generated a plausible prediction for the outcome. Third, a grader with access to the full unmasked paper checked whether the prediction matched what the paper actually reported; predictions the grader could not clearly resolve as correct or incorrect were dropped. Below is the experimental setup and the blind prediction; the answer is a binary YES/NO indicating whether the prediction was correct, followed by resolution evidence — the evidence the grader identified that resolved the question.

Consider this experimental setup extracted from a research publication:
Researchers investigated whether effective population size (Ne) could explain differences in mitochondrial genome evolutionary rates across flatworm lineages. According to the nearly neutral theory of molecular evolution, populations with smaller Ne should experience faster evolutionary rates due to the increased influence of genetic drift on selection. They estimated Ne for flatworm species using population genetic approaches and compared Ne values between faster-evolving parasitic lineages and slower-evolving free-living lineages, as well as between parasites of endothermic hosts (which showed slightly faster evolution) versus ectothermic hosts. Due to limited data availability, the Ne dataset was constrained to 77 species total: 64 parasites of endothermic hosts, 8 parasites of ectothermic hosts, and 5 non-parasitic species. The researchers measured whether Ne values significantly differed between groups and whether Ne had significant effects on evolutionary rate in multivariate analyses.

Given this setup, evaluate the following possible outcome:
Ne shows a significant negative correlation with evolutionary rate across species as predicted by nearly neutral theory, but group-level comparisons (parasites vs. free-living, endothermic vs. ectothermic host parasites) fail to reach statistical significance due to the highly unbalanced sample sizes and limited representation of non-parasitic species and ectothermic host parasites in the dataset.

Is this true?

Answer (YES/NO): NO